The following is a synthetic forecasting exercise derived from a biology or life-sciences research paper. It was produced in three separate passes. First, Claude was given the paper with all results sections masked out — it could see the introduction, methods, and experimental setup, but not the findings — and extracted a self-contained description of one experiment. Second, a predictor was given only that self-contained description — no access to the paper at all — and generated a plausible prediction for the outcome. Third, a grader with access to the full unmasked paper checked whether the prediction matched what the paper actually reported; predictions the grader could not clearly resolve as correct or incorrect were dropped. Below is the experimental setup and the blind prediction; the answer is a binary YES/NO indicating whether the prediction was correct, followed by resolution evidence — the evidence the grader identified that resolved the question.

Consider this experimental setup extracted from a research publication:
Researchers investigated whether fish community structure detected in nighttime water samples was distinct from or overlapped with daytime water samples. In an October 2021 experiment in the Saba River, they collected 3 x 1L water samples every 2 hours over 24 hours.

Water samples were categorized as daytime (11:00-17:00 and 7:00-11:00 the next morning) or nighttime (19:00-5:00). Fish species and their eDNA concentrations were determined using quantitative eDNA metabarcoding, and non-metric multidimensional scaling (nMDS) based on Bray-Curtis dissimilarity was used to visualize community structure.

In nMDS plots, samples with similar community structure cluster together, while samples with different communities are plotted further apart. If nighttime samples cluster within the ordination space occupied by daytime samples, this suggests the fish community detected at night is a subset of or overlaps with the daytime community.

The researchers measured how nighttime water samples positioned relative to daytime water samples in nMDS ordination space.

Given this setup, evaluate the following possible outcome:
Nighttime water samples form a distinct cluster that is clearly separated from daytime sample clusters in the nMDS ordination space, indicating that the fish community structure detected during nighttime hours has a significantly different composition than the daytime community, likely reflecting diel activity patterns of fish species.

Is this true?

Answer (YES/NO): NO